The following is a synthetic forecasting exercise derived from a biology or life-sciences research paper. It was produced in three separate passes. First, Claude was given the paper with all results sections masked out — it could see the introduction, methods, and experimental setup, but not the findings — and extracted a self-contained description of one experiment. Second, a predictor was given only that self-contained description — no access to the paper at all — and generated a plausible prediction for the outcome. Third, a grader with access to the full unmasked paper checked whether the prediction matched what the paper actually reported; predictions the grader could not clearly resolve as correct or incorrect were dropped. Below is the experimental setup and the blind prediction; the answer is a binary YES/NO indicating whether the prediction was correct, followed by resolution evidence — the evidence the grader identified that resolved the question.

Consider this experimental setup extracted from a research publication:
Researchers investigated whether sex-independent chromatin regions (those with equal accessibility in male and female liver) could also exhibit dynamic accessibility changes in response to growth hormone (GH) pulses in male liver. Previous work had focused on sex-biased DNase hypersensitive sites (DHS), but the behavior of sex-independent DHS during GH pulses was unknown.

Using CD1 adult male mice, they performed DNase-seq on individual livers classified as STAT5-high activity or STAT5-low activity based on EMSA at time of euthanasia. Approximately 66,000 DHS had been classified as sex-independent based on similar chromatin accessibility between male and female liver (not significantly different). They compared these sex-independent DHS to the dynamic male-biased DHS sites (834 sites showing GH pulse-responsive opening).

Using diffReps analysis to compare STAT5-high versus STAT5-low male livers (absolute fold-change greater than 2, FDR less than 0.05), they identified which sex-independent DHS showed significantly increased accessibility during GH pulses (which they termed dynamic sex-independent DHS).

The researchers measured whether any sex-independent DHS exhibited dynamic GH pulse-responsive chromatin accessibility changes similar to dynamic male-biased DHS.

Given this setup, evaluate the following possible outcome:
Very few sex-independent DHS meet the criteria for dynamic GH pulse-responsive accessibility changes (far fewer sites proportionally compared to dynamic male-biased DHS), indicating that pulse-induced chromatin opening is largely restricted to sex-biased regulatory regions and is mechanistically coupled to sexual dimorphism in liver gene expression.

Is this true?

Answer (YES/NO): NO